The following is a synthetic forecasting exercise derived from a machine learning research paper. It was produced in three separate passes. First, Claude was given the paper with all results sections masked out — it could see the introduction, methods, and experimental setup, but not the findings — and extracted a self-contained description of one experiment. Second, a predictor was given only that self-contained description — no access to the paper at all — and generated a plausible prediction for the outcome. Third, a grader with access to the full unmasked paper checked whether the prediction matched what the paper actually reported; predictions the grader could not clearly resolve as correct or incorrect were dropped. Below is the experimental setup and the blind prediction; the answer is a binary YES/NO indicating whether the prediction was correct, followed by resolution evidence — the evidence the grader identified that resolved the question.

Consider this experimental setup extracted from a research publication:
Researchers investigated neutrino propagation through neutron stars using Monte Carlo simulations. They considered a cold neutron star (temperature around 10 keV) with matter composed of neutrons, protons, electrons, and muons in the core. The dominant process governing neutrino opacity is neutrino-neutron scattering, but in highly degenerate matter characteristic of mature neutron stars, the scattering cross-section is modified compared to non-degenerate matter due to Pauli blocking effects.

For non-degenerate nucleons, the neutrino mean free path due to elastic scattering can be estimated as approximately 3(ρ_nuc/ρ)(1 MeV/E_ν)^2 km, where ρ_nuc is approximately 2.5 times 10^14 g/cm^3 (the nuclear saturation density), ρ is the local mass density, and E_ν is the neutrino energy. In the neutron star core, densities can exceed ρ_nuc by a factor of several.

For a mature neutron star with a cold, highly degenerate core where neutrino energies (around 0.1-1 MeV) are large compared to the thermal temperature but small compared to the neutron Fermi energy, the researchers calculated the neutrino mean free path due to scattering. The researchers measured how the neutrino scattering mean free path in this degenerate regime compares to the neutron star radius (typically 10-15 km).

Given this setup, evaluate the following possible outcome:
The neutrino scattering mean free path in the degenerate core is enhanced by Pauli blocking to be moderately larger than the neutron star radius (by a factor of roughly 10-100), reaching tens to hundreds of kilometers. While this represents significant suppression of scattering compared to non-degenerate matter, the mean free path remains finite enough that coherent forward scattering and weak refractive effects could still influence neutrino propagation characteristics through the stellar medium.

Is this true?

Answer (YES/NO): NO